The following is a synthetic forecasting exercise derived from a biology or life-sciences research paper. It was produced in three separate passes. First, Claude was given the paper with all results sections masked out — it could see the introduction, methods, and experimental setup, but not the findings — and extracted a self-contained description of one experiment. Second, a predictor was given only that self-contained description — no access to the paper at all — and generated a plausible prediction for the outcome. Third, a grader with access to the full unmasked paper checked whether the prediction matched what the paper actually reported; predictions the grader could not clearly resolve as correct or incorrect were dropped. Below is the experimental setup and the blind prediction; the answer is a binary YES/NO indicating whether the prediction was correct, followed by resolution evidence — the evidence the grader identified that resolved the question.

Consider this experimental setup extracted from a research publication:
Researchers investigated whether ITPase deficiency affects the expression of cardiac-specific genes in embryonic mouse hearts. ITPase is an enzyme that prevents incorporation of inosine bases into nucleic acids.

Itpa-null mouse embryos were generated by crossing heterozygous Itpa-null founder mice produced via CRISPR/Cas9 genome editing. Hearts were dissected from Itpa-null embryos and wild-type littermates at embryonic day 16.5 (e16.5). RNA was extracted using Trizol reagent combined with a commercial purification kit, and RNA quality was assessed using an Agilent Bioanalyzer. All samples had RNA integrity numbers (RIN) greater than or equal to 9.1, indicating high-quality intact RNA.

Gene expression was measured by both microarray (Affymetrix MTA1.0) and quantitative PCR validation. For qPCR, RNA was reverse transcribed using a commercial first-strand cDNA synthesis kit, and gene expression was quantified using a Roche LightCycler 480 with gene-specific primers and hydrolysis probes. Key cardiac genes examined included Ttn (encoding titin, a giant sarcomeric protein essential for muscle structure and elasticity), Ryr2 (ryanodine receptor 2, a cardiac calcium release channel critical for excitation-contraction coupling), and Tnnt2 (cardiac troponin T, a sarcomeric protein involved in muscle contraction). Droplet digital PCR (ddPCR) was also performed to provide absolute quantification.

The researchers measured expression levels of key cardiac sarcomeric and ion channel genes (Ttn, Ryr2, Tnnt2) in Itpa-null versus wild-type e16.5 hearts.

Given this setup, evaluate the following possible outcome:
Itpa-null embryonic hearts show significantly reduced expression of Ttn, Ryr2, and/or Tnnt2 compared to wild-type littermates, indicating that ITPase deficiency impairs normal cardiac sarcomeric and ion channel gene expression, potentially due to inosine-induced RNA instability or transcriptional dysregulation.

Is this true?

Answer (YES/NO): NO